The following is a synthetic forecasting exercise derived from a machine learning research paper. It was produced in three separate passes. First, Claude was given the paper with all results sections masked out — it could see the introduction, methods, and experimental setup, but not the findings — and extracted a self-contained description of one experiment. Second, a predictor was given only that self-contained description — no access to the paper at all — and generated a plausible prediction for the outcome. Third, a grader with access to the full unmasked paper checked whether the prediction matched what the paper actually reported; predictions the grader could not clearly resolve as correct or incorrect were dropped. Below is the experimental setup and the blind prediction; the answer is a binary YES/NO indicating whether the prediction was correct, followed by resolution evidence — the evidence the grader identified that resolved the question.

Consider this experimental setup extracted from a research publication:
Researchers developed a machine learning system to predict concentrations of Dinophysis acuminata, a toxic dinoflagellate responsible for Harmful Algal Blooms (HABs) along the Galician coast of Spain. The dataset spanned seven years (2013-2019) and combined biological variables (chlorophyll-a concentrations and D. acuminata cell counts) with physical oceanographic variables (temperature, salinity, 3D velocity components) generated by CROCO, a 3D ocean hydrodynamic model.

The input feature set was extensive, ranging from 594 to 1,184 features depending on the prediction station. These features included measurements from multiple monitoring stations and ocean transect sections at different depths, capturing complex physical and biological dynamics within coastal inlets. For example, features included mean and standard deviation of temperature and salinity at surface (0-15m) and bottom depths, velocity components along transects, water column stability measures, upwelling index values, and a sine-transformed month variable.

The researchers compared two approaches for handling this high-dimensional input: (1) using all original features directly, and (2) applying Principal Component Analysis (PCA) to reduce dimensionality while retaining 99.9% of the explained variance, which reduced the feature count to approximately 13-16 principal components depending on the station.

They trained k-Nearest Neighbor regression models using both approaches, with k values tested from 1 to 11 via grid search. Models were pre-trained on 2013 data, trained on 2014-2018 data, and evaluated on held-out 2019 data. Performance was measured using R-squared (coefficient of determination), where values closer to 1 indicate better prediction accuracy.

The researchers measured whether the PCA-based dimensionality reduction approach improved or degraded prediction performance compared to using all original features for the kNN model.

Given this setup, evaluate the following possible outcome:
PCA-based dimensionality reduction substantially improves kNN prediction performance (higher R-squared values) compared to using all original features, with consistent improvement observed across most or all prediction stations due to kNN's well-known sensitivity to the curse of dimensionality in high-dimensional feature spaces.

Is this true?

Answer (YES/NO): NO